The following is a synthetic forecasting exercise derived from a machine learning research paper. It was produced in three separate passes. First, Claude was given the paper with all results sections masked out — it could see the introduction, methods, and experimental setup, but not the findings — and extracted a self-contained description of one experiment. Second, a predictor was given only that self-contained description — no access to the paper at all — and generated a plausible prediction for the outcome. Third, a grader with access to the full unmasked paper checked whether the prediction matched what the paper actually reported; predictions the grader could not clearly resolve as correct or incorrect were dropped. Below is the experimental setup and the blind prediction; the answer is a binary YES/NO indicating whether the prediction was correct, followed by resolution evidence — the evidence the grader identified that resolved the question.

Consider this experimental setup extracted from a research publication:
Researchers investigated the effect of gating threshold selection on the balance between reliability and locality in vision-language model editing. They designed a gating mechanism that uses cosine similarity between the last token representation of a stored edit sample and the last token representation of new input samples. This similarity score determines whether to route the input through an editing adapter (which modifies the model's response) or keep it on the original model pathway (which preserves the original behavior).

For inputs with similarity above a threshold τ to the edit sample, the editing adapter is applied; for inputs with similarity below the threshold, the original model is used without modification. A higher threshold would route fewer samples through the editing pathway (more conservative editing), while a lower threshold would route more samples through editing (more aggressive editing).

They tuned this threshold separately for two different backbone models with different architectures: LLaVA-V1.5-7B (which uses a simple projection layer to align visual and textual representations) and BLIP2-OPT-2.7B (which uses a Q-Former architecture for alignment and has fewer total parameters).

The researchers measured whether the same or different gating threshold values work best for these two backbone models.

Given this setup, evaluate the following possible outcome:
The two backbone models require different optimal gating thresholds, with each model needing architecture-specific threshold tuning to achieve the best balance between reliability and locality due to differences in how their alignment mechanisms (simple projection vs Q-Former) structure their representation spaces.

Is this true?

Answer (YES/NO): YES